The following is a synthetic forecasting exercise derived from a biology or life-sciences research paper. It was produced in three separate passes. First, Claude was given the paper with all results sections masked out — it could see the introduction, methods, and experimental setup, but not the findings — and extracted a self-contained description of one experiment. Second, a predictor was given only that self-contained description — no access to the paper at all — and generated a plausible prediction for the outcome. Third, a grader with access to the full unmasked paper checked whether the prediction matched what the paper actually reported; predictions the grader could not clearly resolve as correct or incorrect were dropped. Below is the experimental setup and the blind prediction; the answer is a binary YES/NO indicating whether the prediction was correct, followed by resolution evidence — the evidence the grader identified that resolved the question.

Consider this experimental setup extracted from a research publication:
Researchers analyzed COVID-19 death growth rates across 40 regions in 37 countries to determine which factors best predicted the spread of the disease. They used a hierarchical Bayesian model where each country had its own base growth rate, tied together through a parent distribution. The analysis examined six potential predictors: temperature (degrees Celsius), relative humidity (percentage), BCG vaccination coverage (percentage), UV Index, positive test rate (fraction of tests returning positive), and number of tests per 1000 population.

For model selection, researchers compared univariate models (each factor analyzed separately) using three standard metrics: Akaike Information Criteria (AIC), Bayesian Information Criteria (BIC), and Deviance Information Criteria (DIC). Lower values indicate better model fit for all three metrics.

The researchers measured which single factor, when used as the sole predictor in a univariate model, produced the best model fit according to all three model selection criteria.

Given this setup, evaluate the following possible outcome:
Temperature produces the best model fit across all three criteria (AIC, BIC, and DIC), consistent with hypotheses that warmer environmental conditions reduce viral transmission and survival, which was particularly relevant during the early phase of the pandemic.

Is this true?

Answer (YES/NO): NO